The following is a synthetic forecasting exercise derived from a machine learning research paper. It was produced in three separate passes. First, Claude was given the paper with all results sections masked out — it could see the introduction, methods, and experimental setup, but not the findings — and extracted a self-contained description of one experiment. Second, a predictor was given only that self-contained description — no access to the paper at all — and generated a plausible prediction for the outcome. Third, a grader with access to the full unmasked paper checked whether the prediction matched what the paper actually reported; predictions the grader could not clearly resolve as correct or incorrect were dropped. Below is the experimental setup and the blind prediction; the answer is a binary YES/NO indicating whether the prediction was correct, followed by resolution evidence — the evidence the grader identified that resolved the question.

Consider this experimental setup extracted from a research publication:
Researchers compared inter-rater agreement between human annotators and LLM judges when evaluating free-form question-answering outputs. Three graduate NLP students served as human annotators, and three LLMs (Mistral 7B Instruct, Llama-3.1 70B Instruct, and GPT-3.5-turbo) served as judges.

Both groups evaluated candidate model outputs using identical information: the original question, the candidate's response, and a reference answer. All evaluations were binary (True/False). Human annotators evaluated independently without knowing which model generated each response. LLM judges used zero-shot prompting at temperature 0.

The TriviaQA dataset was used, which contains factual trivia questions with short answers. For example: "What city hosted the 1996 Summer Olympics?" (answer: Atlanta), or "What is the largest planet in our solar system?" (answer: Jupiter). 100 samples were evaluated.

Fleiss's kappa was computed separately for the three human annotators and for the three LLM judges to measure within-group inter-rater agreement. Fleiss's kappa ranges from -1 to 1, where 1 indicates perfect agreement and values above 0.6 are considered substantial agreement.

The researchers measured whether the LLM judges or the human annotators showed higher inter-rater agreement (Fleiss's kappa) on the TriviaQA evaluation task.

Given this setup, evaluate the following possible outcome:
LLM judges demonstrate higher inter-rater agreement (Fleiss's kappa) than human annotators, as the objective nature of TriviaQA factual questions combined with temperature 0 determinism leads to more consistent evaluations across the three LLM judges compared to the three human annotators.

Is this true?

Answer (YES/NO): NO